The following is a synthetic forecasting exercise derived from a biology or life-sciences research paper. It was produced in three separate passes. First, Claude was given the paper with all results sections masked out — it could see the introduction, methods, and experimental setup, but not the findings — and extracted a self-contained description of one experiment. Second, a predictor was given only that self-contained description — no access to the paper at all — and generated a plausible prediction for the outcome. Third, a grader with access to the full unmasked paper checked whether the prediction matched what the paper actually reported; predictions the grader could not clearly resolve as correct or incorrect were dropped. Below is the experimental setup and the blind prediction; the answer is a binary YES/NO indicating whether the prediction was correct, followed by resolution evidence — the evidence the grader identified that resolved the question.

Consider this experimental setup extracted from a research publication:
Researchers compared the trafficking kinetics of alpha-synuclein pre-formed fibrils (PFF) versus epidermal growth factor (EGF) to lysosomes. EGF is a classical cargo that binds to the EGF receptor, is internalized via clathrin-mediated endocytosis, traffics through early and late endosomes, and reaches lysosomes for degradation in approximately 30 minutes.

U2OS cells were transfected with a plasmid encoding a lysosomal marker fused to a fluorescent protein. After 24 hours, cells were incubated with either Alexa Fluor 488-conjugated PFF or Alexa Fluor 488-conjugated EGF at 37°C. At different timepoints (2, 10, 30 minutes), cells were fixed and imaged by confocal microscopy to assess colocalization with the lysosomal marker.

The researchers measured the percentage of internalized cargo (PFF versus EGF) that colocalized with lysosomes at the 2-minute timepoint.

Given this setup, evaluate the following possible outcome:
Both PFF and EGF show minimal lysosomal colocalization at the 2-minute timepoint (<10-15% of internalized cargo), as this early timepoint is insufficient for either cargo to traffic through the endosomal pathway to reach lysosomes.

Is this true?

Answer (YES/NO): NO